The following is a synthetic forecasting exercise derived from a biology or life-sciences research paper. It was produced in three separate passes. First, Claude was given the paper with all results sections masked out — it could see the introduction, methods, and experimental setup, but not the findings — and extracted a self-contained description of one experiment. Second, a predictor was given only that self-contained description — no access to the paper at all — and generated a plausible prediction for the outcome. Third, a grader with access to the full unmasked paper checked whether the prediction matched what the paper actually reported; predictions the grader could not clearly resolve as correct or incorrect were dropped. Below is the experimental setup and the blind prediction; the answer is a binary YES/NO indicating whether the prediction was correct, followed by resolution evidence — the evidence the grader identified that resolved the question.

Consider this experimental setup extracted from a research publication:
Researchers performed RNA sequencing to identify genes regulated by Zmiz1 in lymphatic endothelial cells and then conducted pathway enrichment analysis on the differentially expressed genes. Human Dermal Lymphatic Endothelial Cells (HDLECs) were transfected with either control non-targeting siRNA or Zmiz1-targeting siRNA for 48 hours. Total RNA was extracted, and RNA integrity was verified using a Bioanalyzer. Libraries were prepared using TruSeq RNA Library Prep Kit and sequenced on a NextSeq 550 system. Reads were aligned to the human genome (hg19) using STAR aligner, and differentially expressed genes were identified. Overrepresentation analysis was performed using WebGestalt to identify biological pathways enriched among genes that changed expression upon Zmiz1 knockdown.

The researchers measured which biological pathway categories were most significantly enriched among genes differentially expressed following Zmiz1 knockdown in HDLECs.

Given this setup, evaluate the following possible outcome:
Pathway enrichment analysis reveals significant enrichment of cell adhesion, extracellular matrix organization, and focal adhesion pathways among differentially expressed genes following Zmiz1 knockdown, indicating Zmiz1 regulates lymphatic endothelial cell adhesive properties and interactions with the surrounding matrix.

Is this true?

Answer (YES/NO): NO